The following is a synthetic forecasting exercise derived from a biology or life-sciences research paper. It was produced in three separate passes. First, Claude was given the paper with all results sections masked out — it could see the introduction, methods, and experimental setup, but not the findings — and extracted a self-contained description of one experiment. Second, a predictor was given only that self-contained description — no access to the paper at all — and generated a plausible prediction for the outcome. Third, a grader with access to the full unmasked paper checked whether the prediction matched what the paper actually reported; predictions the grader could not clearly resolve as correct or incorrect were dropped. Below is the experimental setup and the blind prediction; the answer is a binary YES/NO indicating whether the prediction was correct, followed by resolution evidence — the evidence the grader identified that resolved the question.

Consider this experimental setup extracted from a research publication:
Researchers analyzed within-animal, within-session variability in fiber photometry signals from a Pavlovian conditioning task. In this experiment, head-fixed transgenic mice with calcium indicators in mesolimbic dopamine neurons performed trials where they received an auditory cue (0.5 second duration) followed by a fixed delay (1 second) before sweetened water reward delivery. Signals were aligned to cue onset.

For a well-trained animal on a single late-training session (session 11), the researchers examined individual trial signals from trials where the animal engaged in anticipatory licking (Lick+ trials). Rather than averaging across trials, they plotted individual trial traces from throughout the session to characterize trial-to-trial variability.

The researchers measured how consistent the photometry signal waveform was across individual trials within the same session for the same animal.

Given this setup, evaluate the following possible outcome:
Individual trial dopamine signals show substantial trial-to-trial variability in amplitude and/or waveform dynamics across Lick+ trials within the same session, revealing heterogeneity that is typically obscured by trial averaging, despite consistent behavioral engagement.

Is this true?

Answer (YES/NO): YES